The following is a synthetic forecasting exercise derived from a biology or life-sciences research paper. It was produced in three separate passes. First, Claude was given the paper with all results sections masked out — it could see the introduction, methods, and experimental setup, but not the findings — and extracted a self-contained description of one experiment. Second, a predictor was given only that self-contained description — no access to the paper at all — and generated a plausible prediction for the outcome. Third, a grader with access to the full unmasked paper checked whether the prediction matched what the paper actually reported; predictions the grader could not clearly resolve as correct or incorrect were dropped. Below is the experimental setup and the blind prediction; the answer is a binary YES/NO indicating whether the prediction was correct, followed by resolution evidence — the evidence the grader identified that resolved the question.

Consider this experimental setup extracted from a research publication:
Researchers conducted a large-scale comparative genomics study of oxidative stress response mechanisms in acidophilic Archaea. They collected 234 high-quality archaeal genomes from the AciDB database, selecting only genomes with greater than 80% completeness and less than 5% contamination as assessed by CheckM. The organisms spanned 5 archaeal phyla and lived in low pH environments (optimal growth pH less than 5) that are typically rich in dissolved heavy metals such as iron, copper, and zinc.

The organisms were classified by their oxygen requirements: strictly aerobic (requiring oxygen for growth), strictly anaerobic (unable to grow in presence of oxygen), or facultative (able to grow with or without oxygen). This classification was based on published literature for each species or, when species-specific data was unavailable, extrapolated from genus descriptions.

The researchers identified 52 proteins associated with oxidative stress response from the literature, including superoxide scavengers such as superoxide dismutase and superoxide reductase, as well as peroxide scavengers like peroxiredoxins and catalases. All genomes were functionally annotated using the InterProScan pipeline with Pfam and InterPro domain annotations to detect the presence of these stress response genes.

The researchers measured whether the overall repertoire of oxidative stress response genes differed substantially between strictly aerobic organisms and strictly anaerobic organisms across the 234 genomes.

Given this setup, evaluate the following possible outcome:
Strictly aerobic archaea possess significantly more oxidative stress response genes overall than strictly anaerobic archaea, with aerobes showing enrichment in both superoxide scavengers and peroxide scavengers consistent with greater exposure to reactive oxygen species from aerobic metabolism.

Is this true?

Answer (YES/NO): NO